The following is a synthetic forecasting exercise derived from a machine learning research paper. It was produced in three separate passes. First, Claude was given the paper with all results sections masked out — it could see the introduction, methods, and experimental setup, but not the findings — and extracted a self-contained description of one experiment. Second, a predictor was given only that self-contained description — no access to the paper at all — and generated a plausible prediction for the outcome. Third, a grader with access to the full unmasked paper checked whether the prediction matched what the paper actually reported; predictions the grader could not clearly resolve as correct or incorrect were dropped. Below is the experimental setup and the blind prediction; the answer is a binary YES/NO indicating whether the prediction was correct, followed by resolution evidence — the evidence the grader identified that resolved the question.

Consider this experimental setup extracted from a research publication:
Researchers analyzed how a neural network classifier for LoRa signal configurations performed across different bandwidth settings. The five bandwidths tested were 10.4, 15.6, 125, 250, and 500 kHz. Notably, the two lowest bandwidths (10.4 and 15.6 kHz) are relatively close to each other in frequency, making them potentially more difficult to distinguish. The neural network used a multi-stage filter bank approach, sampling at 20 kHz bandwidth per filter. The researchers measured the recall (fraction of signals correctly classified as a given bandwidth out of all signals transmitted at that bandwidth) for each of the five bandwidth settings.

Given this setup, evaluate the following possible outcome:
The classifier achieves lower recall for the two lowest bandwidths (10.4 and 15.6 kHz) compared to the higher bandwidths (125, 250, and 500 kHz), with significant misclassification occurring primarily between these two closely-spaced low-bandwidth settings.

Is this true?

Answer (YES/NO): NO